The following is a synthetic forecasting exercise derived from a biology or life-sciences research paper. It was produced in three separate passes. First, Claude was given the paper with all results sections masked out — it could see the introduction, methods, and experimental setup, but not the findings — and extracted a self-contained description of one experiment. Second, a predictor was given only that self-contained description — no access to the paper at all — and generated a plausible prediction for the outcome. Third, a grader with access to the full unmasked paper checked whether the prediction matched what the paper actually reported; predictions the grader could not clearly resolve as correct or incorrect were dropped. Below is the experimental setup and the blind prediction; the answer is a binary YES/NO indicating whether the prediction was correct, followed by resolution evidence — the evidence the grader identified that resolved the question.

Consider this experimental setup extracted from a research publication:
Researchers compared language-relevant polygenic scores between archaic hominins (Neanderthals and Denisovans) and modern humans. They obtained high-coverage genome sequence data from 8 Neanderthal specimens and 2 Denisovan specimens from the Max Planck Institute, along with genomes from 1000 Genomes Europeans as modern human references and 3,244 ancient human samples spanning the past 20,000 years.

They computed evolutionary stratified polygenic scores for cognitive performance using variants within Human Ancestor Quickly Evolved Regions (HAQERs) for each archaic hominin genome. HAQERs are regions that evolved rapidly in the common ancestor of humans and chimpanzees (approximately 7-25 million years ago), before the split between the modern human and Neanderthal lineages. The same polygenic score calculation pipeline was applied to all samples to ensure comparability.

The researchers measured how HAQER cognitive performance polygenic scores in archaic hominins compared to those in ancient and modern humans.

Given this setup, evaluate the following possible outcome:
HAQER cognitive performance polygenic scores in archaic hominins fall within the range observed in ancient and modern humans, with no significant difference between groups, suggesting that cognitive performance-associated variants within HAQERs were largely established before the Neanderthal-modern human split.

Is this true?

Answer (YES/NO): NO